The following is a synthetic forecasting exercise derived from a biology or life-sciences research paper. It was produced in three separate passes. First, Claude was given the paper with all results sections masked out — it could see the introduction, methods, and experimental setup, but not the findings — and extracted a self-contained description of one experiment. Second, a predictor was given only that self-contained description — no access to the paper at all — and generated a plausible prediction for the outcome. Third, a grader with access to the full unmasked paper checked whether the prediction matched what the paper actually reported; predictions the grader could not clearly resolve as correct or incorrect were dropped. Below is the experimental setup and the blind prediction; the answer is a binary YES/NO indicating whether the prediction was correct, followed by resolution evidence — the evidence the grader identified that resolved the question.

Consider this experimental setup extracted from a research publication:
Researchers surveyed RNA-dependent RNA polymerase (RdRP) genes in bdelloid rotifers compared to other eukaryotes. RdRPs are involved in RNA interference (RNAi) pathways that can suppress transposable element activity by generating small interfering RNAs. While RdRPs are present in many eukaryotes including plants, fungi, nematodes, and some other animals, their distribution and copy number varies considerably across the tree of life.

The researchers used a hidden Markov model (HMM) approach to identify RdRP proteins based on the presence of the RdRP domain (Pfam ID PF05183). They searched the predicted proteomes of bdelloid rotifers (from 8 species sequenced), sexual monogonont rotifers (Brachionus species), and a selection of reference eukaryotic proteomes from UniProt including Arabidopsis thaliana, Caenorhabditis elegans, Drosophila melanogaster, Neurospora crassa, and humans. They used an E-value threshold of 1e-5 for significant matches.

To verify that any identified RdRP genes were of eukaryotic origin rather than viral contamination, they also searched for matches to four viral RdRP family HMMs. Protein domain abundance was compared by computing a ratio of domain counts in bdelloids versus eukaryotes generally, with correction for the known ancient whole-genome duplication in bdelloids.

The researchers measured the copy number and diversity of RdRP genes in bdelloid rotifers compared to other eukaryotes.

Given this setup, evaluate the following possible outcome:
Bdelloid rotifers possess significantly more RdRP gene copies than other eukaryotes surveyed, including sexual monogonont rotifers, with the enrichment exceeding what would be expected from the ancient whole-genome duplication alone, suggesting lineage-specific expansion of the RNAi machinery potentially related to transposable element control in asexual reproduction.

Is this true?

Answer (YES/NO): YES